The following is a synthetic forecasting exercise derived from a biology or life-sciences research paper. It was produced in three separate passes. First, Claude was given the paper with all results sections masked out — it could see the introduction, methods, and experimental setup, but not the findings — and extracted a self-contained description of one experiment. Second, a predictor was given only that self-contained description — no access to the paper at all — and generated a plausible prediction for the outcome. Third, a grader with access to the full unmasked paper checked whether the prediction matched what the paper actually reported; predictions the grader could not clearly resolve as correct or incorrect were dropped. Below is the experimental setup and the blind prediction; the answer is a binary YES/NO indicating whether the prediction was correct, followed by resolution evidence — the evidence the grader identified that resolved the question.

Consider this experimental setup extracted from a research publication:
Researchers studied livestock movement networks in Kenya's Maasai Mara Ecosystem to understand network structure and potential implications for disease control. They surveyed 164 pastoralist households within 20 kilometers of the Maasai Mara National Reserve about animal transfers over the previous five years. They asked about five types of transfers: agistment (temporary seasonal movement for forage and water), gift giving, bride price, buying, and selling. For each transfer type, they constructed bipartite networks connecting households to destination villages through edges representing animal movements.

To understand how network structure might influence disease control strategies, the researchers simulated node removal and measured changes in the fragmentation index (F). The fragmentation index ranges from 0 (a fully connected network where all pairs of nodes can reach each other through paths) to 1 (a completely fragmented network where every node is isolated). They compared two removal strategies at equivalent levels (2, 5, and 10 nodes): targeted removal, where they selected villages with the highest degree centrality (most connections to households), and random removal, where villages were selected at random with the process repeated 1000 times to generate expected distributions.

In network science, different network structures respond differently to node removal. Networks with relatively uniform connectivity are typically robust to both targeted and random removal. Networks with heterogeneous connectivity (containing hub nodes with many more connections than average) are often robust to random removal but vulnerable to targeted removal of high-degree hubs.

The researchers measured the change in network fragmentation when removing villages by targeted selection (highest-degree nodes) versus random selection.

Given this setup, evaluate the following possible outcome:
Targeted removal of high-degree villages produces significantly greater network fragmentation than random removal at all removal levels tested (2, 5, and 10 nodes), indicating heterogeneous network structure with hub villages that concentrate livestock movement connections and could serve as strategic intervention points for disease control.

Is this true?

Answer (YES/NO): YES